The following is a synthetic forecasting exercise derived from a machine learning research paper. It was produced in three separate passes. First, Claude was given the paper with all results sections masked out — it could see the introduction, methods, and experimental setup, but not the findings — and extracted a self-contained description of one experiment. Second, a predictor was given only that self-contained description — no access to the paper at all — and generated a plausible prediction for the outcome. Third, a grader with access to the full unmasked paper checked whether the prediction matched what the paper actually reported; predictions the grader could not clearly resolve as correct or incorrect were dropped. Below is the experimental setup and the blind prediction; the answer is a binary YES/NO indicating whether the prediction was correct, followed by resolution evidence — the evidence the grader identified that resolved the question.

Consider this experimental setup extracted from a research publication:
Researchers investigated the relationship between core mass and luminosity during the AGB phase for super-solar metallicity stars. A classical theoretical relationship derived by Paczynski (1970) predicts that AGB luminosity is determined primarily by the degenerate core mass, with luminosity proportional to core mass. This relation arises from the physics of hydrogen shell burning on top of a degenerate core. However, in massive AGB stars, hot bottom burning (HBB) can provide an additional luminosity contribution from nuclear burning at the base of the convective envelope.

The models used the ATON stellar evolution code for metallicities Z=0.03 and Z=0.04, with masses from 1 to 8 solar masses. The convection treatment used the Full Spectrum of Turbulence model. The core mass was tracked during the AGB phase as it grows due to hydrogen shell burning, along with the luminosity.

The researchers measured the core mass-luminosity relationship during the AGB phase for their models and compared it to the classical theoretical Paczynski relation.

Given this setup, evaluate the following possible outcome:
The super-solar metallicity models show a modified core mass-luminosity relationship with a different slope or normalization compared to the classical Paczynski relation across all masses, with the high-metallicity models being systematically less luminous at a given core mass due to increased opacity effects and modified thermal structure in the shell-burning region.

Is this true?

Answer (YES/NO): NO